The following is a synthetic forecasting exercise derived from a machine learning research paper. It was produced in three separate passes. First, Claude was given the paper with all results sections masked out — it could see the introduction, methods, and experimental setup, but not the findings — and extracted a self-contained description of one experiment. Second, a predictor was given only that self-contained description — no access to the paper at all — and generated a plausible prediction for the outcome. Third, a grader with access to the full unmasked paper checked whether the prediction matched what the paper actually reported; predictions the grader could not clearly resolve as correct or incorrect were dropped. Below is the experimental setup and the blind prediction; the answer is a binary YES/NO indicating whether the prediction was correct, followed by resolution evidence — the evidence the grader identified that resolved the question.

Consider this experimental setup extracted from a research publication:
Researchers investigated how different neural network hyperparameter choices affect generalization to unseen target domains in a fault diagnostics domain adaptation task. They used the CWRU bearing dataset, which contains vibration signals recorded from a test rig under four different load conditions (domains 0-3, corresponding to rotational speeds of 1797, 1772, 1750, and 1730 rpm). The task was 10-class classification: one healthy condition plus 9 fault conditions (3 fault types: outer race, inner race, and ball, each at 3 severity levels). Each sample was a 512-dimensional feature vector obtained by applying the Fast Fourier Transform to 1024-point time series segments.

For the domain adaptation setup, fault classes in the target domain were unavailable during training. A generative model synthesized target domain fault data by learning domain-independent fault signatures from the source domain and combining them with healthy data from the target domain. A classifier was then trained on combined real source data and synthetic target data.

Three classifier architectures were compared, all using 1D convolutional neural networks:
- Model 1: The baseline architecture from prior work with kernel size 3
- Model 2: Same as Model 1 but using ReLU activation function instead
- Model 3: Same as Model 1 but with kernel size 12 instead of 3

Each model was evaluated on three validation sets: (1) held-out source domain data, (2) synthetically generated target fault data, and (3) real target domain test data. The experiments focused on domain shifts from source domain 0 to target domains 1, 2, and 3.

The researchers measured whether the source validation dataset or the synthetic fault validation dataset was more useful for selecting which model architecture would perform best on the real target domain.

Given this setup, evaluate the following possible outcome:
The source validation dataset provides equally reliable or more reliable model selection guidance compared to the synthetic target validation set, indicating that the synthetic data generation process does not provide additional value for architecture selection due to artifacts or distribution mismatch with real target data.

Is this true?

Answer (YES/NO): NO